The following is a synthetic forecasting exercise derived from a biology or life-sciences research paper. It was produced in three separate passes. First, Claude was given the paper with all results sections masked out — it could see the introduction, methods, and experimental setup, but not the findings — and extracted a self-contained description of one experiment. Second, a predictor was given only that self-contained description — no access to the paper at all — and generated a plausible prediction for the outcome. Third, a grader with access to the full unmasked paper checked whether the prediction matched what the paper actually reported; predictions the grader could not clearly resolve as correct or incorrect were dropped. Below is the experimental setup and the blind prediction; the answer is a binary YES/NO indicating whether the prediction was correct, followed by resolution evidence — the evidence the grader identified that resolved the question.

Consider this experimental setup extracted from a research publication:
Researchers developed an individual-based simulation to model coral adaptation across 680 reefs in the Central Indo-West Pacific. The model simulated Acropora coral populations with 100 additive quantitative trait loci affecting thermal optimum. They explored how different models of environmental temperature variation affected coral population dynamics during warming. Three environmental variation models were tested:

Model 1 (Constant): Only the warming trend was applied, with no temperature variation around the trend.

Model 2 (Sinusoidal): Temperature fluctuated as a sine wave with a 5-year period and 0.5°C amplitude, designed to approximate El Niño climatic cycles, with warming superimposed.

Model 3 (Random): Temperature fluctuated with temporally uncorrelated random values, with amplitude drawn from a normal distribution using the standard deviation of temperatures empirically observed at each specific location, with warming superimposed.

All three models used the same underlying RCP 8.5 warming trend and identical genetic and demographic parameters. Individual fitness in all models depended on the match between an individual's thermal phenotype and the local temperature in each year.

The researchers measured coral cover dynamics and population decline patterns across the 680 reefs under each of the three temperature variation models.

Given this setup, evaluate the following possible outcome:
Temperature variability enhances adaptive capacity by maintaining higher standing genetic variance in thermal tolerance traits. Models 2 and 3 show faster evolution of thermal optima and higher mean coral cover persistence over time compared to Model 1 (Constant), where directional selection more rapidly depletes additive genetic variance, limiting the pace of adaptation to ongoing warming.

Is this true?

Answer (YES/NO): NO